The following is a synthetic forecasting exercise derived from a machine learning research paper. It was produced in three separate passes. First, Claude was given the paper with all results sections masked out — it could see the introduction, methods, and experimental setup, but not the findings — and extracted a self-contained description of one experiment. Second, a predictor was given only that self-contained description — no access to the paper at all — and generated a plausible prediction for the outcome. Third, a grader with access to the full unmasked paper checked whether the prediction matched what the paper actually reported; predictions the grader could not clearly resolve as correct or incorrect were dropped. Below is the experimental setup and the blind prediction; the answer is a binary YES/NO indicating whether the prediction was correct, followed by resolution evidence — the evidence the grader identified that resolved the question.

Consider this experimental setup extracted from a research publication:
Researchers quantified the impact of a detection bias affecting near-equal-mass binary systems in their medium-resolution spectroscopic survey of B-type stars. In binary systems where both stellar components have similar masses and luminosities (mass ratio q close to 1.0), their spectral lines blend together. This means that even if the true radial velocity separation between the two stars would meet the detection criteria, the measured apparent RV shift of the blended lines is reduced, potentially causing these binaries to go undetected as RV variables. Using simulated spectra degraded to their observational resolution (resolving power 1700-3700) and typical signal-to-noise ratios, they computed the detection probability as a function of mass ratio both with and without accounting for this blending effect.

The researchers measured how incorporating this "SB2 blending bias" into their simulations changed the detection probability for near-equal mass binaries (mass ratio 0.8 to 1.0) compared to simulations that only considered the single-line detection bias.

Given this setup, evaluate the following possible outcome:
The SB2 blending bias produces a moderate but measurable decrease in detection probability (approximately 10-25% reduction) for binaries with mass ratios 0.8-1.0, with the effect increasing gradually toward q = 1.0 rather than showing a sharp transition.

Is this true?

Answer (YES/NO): NO